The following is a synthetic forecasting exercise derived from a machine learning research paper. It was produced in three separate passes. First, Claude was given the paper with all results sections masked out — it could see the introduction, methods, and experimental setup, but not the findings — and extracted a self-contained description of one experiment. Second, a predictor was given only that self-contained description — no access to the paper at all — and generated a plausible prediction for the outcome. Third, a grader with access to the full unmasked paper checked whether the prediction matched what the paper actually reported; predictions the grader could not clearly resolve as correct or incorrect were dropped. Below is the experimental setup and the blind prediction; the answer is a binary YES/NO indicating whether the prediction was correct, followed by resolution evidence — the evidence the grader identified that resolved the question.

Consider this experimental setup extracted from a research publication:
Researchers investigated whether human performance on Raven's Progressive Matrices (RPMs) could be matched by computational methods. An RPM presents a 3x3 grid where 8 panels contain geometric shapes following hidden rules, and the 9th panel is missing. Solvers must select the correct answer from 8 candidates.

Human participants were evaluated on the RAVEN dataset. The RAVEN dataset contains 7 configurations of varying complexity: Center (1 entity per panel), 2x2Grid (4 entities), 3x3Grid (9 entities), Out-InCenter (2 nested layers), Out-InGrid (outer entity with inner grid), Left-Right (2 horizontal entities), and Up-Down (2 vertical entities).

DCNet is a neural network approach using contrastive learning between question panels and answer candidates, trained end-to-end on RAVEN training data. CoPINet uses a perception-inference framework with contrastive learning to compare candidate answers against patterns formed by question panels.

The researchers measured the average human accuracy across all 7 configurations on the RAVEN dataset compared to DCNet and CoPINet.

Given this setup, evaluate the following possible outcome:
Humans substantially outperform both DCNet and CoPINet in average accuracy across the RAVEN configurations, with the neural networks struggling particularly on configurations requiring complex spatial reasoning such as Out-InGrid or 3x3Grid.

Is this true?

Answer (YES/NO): NO